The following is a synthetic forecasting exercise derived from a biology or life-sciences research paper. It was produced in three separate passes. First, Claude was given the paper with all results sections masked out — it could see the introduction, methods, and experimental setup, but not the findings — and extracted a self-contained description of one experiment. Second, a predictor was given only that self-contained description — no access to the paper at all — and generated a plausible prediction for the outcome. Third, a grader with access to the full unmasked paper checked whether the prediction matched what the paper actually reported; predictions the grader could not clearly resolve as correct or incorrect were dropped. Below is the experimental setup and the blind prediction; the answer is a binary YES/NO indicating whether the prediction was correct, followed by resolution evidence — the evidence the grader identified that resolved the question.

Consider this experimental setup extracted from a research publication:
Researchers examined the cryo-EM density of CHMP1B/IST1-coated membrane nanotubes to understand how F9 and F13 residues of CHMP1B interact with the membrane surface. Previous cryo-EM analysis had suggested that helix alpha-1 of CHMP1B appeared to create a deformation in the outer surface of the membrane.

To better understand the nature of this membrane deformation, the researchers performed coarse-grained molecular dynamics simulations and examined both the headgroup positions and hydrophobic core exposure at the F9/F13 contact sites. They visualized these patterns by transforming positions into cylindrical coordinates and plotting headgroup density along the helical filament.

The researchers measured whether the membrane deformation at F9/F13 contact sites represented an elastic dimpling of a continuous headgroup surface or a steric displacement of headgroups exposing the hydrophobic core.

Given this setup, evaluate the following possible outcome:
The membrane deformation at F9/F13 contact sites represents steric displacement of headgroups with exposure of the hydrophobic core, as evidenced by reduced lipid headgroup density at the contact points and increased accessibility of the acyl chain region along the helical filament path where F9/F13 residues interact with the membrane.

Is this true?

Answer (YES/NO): YES